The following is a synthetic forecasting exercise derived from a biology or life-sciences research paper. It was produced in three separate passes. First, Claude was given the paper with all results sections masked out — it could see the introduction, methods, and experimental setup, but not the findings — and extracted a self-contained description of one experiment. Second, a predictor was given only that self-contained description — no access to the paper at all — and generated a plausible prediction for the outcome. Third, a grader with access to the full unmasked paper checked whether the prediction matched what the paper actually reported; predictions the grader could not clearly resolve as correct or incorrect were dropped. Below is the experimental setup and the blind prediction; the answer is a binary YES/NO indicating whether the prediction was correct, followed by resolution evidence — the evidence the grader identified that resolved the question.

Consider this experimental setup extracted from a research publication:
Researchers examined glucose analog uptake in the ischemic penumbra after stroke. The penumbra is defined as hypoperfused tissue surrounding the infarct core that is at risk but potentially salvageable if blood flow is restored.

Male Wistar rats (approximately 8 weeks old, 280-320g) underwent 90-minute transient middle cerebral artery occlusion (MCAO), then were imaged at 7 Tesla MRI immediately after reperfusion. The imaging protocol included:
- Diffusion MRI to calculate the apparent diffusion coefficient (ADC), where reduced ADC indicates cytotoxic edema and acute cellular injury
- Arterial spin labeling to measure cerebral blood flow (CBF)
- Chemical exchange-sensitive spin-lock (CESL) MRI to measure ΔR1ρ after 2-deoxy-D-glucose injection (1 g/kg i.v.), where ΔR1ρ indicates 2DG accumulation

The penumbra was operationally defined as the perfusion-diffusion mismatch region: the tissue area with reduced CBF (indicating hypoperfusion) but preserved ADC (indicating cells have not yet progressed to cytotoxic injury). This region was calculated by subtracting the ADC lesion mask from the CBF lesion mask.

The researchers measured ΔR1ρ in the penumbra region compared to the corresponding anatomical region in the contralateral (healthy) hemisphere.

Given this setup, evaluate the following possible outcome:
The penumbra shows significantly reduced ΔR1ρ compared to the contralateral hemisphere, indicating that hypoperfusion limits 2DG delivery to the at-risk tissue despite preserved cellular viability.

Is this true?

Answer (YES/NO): NO